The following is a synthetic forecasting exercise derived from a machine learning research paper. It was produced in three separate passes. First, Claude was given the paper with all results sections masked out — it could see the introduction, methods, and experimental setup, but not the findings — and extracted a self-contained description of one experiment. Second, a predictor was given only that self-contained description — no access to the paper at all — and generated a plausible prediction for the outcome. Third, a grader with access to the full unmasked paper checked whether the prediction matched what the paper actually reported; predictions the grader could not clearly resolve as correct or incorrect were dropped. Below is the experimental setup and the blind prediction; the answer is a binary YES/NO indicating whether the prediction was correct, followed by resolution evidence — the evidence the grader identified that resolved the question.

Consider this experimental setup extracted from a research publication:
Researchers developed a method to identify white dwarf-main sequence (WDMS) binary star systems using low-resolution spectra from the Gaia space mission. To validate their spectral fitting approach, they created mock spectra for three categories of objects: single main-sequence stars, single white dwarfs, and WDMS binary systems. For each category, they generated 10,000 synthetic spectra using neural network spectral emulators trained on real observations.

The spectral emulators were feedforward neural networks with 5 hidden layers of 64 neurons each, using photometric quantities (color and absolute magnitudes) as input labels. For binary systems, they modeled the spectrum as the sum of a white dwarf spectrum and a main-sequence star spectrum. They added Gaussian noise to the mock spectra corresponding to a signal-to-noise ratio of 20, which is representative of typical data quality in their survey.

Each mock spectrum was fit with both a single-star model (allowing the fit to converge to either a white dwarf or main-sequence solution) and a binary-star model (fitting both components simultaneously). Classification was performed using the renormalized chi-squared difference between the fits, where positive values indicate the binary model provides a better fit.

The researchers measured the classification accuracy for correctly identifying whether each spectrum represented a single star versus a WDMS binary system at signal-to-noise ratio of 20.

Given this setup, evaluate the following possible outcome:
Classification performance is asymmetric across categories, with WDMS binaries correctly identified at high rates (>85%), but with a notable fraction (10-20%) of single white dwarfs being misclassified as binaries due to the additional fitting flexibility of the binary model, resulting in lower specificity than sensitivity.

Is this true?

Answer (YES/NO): NO